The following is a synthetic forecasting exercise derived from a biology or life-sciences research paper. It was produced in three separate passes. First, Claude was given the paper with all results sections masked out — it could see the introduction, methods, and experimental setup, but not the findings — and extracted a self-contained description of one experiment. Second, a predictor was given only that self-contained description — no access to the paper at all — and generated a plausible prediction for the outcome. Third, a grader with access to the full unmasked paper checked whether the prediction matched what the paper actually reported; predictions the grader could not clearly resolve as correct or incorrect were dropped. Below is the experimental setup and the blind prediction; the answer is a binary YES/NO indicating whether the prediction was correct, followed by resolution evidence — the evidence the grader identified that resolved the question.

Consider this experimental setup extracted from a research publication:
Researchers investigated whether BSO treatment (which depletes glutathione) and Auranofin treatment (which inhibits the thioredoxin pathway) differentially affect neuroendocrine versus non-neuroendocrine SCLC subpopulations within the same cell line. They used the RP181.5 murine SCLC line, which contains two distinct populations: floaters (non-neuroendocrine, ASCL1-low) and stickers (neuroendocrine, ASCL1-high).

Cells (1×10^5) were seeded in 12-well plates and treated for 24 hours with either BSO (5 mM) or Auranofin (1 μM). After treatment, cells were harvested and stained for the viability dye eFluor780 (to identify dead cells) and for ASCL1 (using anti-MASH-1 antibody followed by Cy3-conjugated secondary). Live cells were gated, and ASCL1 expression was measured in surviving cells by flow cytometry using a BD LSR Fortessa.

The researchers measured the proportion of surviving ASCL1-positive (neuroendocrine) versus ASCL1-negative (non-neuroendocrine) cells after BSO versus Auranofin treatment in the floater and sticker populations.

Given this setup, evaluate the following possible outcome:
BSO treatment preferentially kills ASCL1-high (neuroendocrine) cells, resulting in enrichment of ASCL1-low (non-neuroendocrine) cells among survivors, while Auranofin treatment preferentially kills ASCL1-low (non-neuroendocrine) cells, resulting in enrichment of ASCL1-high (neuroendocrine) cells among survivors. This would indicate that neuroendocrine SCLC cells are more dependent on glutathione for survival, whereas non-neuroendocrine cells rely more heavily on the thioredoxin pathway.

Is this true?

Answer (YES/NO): NO